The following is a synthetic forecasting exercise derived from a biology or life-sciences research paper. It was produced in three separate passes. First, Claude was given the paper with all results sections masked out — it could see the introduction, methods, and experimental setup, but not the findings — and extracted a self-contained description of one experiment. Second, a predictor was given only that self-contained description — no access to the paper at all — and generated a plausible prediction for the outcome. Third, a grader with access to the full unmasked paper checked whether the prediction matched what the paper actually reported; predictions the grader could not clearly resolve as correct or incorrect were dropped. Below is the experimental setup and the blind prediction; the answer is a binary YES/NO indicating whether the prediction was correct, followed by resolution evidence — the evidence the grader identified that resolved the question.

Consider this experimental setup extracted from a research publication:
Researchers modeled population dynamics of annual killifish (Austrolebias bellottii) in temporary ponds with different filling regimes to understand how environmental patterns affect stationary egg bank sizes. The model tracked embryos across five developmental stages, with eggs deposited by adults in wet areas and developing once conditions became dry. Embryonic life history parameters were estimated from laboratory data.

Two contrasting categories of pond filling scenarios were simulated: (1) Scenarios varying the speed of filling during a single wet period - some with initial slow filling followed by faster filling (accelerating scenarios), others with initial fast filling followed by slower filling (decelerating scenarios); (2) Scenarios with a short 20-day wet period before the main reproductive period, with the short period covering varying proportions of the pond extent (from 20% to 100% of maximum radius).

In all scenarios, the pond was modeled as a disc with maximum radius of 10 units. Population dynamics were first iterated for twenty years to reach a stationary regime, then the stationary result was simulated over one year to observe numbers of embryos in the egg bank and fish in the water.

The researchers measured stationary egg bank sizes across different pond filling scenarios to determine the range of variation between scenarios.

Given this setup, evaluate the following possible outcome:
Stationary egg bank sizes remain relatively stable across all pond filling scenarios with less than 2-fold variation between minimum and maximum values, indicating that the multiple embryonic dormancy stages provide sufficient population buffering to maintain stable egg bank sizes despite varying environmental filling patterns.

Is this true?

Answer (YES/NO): NO